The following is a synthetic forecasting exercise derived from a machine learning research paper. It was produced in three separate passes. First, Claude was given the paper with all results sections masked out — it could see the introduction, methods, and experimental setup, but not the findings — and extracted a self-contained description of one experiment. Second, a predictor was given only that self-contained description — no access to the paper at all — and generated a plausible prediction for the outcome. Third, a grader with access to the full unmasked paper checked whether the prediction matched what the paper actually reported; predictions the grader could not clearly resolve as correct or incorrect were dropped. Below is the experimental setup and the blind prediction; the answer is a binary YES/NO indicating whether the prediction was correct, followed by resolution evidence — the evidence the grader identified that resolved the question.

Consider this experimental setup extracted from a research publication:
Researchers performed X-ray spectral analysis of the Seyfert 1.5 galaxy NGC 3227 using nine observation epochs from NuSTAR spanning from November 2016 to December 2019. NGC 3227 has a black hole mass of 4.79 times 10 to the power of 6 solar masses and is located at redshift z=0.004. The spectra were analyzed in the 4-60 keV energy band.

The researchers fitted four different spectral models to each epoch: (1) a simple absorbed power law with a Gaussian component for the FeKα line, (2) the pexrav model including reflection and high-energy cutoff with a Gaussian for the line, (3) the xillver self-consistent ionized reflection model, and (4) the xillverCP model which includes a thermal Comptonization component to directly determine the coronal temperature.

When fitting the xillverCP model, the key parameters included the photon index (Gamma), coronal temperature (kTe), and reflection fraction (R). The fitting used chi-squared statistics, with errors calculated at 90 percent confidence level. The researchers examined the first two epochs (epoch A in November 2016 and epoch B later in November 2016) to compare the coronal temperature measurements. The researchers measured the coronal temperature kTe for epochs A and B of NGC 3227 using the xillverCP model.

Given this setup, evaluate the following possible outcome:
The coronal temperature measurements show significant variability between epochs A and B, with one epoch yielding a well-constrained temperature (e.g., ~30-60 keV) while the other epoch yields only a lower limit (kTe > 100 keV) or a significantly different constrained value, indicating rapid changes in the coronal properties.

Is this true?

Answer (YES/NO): NO